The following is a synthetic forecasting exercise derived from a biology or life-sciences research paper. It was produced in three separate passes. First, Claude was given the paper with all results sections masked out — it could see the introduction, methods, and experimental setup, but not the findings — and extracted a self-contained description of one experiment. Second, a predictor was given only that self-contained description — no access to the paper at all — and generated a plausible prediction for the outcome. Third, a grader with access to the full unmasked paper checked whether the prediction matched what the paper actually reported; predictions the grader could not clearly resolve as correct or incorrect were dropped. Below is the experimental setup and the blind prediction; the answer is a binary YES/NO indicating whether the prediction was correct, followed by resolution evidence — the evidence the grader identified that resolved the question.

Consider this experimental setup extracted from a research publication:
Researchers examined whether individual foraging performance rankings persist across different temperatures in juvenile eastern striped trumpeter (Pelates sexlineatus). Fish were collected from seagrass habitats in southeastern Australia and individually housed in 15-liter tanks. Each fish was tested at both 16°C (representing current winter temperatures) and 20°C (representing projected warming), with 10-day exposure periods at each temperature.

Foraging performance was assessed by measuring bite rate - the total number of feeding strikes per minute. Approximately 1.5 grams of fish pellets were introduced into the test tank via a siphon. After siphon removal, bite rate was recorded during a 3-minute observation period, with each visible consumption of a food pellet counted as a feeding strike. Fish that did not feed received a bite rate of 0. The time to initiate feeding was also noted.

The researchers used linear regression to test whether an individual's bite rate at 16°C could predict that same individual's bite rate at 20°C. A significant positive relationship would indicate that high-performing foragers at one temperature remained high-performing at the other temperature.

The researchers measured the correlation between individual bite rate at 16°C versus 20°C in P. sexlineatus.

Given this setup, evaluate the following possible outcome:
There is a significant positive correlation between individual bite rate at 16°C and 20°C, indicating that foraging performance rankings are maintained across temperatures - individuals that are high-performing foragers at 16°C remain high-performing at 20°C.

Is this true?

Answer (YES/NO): YES